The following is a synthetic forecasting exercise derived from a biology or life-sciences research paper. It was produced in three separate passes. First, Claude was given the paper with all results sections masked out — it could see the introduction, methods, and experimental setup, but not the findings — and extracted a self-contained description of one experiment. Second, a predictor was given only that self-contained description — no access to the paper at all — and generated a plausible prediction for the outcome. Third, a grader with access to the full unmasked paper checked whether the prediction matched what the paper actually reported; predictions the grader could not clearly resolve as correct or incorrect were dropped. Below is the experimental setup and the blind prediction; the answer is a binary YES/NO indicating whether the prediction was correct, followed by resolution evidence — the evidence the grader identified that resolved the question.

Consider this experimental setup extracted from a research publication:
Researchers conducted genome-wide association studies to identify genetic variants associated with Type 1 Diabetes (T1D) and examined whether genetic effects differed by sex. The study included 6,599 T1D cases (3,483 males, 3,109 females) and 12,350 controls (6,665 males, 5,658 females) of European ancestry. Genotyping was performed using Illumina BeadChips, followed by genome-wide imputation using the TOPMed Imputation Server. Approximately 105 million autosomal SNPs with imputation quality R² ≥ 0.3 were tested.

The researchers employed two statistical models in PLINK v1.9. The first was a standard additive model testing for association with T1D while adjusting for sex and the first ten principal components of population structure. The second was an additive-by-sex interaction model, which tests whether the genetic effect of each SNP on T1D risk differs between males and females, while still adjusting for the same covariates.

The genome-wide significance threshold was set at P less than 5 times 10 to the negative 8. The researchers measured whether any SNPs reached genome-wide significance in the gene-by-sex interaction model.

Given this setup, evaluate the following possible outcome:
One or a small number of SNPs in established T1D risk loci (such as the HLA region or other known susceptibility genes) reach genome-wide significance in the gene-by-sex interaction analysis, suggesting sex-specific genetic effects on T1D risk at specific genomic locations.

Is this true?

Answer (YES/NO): NO